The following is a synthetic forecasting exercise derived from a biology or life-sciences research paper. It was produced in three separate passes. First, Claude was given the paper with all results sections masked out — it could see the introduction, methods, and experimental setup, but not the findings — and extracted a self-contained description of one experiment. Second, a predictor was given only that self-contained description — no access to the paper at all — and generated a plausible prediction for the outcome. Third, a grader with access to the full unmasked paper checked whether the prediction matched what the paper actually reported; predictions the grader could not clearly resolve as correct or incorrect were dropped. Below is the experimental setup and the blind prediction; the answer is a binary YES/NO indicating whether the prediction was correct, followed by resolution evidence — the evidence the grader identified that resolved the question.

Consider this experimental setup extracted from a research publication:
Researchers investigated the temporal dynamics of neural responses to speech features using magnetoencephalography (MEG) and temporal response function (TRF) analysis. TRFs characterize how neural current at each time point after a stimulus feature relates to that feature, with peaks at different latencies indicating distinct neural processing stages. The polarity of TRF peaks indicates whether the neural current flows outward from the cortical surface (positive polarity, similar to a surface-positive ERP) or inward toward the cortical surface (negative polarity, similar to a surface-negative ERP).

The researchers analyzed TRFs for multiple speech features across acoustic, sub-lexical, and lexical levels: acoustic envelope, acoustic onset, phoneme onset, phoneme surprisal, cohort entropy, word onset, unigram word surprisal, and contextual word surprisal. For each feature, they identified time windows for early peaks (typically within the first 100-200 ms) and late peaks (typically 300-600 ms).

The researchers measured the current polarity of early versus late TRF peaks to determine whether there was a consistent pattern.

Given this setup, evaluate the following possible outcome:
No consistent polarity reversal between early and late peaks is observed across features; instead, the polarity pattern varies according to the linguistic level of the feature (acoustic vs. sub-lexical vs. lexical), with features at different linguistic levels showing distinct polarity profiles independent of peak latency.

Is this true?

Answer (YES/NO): NO